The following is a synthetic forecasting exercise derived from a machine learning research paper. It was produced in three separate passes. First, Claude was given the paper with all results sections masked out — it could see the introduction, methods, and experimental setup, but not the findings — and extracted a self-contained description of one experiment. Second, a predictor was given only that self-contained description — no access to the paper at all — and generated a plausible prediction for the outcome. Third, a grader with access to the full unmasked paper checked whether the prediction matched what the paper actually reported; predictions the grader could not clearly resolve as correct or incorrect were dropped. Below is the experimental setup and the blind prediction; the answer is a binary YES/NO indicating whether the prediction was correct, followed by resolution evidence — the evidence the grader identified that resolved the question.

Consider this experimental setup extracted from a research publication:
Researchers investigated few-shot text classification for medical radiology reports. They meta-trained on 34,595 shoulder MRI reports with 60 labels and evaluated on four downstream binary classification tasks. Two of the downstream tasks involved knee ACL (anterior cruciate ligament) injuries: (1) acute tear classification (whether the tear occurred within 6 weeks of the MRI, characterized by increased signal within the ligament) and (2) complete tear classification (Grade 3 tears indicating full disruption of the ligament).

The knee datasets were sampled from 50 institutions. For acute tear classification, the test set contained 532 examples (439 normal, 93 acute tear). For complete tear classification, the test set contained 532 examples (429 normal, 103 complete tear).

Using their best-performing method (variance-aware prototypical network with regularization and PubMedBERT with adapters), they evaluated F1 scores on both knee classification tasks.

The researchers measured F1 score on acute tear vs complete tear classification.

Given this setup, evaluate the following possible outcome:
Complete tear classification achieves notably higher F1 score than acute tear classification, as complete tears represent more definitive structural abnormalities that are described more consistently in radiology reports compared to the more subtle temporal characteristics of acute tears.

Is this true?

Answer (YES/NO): YES